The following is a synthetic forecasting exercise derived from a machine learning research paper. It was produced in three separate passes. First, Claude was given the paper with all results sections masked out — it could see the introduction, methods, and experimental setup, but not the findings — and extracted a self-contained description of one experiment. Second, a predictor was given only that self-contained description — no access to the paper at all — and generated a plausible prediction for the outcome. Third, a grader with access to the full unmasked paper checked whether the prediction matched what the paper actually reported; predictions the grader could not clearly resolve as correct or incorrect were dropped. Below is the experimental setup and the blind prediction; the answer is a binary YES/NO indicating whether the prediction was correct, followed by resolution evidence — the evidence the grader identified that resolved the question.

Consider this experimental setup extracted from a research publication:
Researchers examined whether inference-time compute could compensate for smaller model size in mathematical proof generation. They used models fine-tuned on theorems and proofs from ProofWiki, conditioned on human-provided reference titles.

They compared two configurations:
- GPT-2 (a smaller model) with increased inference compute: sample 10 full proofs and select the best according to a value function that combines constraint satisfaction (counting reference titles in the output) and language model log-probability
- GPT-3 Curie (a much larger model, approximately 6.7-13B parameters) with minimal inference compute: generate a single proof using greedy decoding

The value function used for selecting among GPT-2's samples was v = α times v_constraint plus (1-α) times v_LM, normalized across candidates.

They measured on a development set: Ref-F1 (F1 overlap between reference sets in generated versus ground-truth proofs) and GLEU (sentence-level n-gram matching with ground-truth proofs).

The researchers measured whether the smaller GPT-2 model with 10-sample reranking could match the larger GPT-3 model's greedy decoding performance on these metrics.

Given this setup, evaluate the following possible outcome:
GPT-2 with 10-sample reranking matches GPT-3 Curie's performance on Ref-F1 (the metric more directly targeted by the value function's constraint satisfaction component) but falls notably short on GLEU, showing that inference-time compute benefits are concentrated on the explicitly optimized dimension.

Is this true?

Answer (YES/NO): YES